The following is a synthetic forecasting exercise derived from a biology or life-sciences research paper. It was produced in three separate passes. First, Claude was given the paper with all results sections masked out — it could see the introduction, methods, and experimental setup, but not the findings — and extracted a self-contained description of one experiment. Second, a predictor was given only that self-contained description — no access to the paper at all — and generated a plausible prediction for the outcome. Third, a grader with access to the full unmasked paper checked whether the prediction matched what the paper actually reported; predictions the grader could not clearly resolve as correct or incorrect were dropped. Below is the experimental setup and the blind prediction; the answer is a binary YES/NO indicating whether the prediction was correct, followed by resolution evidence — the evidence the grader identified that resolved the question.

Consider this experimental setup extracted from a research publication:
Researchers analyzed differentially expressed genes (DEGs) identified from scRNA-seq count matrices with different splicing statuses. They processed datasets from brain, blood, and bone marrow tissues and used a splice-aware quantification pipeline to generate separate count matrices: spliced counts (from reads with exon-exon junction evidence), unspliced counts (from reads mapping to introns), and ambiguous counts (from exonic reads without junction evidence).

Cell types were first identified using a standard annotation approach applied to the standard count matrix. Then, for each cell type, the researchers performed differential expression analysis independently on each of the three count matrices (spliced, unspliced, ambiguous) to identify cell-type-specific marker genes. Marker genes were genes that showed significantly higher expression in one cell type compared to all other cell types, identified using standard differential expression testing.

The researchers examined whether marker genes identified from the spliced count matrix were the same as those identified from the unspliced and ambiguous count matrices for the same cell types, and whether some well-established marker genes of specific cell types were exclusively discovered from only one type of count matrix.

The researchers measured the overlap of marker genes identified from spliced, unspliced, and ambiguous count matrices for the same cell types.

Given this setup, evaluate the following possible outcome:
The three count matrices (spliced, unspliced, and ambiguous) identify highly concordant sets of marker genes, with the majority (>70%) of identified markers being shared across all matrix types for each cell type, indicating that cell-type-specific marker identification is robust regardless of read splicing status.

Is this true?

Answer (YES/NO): NO